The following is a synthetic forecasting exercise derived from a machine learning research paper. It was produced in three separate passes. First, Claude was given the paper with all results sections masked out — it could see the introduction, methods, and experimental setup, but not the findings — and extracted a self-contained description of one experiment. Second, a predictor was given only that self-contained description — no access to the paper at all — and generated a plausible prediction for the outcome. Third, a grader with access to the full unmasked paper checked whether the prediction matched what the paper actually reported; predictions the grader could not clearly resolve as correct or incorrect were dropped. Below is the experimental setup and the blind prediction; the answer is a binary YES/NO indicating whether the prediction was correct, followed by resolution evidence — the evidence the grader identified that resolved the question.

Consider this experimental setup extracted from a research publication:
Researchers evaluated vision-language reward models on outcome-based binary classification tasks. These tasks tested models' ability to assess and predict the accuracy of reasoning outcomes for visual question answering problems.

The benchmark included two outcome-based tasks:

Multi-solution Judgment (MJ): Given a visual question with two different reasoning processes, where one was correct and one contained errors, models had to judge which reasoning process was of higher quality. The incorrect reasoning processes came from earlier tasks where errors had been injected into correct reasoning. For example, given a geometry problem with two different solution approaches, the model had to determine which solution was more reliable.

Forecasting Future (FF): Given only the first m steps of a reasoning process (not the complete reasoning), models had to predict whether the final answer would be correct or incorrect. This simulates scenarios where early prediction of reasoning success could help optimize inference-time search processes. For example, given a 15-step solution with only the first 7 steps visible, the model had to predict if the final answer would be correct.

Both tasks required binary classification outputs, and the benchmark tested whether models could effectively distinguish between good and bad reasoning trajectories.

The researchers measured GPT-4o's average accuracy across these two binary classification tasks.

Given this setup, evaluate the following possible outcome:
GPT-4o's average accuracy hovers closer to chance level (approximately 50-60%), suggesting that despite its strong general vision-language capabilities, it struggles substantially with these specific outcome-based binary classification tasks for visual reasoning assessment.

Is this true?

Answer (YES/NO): NO